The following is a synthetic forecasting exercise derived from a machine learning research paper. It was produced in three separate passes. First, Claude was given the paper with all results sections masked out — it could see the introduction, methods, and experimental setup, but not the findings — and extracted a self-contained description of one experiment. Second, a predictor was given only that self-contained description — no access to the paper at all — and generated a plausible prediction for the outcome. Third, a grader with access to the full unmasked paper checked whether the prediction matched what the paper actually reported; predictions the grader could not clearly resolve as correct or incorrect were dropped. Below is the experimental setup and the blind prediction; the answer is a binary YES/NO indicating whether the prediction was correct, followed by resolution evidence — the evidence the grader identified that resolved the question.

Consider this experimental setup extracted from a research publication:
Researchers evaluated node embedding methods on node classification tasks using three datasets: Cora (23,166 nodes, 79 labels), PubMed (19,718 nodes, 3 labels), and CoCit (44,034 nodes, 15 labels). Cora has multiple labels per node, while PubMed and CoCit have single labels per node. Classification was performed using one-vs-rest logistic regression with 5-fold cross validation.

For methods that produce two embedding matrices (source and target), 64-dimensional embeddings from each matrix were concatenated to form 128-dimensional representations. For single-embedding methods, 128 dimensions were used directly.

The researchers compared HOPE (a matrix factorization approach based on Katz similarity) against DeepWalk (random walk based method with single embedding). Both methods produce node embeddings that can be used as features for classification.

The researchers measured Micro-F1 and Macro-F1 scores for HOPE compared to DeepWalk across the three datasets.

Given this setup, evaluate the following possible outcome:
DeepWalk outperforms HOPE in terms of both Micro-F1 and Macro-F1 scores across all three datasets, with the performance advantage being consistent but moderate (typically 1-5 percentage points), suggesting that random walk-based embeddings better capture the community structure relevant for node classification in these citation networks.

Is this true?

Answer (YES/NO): NO